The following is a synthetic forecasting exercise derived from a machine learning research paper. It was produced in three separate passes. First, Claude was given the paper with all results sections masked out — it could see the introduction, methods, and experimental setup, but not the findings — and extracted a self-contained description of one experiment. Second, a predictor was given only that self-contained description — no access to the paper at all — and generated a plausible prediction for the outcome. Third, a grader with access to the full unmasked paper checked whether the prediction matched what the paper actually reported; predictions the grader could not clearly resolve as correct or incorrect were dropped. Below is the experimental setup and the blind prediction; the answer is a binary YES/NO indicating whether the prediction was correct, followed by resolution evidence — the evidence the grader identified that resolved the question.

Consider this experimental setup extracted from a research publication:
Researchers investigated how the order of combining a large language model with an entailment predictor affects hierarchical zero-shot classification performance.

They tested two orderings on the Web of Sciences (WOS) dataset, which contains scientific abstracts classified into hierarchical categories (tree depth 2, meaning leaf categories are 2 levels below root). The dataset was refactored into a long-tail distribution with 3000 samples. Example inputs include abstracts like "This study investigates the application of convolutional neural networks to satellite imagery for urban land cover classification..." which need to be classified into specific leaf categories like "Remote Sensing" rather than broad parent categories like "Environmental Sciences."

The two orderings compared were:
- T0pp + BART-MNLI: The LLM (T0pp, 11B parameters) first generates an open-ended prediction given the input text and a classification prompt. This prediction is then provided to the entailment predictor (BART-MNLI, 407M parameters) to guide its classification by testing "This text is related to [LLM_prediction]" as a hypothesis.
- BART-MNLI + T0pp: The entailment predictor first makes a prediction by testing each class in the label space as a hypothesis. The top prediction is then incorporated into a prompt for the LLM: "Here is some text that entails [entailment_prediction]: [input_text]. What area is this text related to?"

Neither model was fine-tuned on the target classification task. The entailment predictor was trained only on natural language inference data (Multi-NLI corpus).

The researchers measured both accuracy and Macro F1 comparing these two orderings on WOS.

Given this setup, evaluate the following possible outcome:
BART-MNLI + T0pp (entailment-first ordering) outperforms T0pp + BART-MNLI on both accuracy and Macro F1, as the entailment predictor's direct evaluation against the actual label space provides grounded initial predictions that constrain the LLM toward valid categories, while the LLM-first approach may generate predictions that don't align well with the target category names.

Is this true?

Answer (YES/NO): YES